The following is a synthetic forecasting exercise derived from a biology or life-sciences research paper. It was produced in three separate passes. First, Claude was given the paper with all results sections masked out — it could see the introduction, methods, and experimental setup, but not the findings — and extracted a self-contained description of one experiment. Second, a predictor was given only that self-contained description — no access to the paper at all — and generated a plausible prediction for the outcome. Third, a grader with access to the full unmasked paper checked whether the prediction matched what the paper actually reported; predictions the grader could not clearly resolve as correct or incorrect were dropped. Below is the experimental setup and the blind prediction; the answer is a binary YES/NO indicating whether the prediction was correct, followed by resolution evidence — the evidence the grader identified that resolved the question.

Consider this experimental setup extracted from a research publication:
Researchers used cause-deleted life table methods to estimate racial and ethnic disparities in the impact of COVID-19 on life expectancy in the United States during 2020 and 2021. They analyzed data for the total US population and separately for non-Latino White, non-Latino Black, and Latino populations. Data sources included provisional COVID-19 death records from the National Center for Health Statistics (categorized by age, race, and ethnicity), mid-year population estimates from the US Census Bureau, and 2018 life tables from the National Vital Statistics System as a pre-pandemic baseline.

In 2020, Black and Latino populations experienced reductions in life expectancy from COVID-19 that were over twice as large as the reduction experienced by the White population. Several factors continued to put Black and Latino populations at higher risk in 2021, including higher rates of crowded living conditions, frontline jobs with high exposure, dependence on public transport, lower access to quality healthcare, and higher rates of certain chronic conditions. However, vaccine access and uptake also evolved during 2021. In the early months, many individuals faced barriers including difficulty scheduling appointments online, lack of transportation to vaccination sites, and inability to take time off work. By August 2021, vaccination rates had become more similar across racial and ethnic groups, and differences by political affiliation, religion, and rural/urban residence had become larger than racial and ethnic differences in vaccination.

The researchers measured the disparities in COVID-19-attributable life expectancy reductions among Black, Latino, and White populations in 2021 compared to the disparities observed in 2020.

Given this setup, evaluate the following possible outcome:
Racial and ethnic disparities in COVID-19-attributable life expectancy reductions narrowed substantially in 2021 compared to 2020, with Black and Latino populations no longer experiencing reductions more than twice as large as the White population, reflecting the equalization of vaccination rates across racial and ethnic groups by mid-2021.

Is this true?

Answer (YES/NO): NO